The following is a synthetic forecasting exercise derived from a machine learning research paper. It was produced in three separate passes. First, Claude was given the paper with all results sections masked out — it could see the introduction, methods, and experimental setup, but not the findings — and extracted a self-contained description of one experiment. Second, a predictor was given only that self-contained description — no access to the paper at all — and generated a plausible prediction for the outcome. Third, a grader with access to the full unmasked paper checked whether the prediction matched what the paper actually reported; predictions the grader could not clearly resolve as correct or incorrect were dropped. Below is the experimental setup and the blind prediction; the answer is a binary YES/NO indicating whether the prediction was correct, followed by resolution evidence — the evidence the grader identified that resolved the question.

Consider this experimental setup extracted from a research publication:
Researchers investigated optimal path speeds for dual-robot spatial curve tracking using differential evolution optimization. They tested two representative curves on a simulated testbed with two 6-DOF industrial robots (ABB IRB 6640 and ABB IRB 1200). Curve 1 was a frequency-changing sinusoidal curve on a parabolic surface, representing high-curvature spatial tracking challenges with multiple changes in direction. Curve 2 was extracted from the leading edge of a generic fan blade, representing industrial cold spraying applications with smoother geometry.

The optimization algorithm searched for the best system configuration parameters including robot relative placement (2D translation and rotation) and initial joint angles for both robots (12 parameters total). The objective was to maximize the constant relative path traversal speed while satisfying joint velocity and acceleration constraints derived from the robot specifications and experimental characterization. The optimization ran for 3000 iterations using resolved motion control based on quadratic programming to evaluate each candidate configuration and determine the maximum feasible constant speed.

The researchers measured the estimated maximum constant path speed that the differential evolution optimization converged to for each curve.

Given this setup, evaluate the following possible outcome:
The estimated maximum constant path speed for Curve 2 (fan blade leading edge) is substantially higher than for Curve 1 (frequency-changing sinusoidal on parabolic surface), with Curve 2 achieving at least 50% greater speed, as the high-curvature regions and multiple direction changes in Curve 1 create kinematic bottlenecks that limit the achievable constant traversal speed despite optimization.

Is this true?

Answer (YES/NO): YES